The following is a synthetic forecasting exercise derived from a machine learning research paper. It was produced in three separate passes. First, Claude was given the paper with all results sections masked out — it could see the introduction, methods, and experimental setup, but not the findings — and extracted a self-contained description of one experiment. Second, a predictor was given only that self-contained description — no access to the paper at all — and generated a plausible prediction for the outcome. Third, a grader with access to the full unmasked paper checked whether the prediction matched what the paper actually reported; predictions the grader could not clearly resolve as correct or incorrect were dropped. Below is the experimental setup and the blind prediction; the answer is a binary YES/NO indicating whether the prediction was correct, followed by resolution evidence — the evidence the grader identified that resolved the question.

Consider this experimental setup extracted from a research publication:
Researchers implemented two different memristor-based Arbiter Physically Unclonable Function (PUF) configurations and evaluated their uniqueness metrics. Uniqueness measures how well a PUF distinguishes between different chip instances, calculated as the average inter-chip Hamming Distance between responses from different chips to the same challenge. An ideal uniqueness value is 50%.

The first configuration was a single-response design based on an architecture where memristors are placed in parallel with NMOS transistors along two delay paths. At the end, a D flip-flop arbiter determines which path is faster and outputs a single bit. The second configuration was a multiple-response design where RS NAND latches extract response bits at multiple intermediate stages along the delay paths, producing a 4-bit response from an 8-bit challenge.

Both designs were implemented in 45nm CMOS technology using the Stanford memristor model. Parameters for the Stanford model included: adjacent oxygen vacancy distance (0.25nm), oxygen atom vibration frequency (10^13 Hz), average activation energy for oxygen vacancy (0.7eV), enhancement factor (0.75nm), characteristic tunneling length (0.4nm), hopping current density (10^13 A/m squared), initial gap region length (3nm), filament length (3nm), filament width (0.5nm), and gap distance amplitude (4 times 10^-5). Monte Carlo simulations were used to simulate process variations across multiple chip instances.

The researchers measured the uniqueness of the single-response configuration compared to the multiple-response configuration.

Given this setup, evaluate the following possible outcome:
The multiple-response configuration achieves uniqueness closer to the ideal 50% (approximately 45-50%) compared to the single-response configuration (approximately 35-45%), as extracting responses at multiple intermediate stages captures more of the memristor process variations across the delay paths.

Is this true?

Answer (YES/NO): NO